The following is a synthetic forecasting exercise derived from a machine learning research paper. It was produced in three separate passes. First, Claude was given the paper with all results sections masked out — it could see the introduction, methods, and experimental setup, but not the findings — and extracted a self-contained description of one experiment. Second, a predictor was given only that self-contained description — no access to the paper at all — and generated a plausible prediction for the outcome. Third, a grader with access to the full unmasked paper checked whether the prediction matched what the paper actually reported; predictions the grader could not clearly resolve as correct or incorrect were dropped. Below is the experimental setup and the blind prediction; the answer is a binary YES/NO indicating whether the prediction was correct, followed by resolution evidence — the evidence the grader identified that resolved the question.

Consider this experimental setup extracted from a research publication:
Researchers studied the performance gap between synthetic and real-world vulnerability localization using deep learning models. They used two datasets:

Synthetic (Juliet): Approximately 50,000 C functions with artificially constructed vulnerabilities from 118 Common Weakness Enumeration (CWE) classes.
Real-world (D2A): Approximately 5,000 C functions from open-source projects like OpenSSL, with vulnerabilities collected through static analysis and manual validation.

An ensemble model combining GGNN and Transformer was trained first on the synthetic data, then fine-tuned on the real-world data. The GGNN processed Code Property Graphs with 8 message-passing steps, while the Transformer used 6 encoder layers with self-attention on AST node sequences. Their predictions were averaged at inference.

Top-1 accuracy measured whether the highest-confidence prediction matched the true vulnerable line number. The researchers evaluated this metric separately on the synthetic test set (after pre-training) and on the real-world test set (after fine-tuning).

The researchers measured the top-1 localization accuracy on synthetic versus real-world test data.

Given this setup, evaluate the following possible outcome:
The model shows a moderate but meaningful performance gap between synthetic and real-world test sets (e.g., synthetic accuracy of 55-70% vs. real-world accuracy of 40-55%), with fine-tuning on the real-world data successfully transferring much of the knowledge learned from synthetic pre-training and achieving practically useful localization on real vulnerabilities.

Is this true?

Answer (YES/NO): NO